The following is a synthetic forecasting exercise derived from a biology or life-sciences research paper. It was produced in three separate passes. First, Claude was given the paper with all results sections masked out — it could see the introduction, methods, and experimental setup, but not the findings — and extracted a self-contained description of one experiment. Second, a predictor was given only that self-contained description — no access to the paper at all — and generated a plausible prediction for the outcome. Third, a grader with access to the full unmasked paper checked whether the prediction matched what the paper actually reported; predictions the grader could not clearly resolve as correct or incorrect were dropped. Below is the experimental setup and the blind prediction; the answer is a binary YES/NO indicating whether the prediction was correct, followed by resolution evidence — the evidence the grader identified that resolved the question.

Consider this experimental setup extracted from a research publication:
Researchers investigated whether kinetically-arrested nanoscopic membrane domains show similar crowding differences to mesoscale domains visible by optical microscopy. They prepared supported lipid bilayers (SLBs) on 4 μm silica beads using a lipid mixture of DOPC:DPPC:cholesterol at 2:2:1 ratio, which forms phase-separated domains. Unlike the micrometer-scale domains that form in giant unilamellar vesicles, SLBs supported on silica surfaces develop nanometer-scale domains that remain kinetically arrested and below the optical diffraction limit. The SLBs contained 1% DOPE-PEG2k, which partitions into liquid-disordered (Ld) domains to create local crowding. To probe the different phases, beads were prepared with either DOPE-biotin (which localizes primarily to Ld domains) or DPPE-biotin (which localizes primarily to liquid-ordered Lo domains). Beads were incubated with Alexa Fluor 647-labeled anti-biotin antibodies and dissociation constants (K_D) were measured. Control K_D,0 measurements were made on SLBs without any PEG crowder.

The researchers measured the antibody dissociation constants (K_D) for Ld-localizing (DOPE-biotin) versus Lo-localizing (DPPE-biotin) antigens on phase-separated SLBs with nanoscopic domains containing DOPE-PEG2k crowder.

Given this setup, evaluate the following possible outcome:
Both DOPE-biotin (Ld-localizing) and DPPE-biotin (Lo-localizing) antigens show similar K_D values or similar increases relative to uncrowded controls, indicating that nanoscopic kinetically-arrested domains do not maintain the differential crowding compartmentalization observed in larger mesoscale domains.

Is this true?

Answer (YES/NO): NO